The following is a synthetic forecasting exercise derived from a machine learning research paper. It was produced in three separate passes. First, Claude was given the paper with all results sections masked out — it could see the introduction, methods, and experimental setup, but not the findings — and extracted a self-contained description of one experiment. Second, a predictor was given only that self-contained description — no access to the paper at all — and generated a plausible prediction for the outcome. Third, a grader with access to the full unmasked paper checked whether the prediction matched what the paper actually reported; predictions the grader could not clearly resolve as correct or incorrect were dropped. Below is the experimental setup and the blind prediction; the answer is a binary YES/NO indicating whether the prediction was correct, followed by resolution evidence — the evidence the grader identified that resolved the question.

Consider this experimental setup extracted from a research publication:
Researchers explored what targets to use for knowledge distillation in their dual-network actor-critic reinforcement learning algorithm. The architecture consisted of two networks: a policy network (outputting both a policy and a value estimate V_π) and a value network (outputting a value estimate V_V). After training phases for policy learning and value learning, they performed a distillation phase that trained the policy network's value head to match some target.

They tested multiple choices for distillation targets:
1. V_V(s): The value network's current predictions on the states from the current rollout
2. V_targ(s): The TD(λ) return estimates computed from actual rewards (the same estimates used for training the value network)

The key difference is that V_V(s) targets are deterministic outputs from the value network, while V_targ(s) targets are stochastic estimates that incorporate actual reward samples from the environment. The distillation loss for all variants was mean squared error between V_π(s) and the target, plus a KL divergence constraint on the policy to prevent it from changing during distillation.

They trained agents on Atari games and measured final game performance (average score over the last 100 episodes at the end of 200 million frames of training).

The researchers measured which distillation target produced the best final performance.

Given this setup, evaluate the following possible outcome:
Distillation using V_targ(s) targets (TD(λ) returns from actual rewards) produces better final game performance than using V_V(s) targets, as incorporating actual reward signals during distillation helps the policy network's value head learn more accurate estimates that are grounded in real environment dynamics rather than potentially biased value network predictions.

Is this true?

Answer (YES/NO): NO